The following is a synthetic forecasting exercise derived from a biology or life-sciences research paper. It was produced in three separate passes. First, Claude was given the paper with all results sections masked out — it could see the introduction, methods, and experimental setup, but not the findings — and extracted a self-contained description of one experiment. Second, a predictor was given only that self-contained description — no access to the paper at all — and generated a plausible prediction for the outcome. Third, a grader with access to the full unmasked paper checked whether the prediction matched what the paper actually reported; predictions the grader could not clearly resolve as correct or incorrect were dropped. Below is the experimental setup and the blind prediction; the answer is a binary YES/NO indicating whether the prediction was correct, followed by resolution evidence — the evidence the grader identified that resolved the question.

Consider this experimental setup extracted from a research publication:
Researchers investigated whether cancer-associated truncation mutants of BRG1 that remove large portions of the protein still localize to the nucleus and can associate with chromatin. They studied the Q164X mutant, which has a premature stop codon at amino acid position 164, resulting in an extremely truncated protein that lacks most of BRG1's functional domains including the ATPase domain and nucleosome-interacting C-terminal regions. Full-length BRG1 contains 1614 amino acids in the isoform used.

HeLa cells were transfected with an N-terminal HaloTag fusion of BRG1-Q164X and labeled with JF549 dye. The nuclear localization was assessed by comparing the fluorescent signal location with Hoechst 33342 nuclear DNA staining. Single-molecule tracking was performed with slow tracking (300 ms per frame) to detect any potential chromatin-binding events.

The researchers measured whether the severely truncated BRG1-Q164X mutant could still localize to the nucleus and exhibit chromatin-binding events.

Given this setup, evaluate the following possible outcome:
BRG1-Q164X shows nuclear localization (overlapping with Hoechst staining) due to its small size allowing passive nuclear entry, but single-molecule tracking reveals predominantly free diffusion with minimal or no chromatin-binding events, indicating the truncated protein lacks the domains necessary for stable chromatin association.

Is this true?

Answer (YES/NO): NO